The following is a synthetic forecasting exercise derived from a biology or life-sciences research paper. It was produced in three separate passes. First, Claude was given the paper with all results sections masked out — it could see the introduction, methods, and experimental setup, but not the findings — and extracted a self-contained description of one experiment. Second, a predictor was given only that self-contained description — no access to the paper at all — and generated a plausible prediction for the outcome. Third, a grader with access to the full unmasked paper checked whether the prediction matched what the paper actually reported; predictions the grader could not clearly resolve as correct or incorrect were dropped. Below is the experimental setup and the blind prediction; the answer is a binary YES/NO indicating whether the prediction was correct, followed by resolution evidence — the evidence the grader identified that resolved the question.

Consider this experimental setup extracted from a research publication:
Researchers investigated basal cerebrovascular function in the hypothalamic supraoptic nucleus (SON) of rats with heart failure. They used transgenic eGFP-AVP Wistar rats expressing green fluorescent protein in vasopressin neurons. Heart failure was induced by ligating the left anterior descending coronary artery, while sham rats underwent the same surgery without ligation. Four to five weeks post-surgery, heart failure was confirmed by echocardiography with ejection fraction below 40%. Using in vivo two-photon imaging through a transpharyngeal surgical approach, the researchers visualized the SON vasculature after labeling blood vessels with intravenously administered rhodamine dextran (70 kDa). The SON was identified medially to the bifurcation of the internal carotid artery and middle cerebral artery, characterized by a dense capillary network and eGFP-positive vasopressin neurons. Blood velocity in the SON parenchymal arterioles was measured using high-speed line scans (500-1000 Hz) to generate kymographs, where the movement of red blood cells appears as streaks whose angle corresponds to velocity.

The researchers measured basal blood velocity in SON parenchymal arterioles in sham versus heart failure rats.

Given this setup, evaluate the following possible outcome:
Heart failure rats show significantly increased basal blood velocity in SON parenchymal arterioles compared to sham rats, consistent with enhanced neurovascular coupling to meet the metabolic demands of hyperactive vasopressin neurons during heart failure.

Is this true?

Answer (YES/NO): NO